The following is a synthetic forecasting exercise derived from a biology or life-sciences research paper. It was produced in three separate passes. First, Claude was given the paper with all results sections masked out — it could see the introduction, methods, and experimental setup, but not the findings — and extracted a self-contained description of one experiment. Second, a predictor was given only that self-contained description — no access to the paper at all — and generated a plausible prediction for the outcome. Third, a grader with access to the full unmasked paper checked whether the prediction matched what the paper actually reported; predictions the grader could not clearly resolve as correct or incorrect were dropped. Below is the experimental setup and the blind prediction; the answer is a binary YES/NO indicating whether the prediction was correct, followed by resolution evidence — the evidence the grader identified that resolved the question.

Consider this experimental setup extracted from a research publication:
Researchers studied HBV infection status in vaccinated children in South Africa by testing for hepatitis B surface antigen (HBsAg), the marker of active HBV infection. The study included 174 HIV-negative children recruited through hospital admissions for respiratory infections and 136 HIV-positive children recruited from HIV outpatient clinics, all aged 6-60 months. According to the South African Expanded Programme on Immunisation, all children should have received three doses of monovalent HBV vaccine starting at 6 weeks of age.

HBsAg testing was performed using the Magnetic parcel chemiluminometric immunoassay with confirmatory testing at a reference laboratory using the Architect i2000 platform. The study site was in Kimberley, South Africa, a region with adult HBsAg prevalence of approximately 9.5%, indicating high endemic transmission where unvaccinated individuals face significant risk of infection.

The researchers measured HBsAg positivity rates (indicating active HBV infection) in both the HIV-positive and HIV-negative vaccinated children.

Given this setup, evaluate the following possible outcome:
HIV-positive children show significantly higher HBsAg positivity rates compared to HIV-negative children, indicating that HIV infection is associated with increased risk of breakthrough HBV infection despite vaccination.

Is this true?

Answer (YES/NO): NO